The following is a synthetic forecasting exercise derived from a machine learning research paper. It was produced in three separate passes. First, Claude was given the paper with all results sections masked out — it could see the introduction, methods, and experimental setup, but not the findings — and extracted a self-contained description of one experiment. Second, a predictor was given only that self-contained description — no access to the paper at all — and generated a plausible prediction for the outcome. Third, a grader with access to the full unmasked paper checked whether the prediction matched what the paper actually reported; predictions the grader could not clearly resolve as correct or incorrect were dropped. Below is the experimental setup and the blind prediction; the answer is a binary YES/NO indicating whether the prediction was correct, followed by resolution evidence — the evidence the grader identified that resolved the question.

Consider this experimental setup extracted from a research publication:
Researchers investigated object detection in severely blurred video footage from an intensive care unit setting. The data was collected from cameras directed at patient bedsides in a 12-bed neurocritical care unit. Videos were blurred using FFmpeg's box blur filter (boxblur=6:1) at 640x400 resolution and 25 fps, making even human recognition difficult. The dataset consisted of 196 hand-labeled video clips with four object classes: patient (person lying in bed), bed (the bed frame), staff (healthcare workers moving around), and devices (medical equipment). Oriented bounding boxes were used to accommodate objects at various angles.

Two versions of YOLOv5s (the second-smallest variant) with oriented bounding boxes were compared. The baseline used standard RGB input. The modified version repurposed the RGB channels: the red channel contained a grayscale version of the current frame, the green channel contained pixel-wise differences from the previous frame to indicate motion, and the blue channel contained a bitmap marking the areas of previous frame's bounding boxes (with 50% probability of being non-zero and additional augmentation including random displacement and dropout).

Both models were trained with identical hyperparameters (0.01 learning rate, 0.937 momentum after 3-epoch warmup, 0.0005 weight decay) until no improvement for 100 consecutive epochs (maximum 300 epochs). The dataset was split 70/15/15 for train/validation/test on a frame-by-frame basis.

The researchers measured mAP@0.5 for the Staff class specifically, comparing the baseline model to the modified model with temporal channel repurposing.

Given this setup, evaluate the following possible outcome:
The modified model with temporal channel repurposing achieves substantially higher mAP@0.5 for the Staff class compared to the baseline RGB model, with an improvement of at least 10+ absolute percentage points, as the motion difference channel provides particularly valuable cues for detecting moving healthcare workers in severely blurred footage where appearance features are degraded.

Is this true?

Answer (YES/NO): NO